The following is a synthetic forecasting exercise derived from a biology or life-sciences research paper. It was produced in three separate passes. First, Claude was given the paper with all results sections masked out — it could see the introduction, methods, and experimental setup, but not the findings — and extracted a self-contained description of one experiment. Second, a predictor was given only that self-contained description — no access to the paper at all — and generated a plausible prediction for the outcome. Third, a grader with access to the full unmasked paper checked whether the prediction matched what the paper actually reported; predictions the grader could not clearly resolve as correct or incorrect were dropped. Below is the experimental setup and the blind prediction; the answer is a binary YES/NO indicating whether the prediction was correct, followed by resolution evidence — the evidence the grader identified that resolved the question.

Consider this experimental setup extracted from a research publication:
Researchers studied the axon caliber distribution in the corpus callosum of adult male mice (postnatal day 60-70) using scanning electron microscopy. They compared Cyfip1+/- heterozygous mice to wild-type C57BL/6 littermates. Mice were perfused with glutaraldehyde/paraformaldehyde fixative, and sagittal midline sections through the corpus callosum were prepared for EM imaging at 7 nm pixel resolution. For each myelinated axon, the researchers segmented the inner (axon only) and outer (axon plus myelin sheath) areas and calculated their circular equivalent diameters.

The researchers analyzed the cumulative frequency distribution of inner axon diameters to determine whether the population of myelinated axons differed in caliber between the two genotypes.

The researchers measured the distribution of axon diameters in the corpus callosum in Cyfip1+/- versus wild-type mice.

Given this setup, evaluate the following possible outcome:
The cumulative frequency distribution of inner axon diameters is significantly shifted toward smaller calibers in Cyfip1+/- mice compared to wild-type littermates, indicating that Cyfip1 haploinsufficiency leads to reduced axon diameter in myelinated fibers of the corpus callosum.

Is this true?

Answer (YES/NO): NO